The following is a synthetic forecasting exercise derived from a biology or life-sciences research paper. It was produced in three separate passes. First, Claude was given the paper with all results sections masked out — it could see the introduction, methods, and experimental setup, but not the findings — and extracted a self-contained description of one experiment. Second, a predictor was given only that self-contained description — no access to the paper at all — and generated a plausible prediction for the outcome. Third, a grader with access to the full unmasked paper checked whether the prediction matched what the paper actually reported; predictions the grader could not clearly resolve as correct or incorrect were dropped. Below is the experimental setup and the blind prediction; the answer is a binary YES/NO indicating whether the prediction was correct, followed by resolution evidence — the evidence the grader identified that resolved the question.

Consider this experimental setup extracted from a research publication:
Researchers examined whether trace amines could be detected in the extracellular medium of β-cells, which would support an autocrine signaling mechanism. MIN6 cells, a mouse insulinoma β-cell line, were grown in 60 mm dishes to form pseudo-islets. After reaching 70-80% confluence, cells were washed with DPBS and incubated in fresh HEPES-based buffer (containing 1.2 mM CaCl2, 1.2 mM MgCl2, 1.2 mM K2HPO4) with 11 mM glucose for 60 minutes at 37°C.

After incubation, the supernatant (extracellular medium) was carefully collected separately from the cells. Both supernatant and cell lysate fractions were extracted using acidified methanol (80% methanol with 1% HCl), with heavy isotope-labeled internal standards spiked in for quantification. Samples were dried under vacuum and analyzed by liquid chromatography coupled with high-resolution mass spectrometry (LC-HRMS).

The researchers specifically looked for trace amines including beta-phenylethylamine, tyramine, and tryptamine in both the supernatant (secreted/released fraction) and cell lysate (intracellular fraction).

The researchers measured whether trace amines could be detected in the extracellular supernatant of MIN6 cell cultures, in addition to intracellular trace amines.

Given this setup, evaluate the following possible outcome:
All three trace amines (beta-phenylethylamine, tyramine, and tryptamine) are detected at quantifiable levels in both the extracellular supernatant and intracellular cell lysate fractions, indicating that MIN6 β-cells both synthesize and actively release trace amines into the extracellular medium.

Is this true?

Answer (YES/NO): NO